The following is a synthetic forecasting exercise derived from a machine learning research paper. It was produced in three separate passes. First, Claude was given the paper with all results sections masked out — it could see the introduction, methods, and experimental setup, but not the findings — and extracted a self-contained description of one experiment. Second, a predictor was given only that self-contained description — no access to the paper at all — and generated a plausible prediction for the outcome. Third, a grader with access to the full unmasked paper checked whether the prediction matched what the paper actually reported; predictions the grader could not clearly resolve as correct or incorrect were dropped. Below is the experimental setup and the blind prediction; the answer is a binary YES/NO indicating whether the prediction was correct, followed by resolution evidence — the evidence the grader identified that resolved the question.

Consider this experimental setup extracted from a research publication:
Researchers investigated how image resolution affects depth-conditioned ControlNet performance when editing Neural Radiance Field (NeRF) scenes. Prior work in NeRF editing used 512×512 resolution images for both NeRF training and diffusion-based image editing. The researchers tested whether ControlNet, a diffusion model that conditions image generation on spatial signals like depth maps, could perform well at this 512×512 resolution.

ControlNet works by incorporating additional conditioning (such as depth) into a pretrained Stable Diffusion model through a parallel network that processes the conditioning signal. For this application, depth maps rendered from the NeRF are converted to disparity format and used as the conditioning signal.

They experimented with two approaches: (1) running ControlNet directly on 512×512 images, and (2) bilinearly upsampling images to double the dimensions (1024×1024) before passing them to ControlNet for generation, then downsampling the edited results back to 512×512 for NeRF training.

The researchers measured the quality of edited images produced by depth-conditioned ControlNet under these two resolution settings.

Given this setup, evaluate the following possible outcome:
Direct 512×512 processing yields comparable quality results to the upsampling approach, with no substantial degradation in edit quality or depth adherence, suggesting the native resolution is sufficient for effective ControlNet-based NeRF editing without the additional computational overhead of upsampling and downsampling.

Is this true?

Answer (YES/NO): NO